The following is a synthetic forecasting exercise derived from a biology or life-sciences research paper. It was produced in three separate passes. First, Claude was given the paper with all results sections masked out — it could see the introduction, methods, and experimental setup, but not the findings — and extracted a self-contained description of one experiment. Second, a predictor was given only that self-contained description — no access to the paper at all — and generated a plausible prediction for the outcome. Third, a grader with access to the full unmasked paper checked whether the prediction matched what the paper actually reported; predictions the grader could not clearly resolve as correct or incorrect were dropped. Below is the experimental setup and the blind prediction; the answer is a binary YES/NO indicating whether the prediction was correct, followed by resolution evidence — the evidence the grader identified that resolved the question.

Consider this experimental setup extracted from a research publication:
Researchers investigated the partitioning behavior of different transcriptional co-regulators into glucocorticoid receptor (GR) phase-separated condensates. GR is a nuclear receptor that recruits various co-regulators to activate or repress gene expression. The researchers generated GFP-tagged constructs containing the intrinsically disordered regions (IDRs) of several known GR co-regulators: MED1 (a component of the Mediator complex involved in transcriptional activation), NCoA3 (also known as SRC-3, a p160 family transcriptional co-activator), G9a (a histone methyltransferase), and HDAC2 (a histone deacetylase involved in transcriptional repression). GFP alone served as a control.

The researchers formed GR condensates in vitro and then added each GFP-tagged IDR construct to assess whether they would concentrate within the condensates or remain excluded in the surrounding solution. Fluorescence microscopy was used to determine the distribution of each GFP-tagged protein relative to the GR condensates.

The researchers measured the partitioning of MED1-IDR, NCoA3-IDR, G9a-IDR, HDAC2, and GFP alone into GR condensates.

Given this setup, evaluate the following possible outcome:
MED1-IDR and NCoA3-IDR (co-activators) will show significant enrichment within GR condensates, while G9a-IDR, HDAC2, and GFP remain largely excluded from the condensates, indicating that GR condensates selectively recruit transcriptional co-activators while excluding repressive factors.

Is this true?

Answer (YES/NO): NO